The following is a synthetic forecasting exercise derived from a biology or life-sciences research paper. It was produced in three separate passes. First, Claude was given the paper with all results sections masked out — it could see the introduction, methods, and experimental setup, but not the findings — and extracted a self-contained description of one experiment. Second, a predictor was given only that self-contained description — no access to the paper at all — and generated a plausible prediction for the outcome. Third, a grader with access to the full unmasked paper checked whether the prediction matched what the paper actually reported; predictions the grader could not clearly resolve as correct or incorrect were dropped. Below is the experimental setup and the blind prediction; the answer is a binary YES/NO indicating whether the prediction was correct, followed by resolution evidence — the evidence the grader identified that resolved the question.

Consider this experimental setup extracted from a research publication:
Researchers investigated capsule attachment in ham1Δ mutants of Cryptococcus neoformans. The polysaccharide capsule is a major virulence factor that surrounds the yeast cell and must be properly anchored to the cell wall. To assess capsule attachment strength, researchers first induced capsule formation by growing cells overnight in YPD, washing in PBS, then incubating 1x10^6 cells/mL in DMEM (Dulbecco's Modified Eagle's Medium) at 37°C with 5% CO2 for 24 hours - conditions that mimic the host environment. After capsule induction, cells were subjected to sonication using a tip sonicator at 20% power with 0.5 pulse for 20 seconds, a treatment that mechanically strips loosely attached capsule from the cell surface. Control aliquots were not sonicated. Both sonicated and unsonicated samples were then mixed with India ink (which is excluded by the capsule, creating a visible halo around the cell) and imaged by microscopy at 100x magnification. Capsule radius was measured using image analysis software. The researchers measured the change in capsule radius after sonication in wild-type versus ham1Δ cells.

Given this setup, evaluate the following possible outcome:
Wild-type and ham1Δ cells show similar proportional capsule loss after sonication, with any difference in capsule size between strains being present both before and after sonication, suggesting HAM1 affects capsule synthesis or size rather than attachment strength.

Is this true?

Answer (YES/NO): NO